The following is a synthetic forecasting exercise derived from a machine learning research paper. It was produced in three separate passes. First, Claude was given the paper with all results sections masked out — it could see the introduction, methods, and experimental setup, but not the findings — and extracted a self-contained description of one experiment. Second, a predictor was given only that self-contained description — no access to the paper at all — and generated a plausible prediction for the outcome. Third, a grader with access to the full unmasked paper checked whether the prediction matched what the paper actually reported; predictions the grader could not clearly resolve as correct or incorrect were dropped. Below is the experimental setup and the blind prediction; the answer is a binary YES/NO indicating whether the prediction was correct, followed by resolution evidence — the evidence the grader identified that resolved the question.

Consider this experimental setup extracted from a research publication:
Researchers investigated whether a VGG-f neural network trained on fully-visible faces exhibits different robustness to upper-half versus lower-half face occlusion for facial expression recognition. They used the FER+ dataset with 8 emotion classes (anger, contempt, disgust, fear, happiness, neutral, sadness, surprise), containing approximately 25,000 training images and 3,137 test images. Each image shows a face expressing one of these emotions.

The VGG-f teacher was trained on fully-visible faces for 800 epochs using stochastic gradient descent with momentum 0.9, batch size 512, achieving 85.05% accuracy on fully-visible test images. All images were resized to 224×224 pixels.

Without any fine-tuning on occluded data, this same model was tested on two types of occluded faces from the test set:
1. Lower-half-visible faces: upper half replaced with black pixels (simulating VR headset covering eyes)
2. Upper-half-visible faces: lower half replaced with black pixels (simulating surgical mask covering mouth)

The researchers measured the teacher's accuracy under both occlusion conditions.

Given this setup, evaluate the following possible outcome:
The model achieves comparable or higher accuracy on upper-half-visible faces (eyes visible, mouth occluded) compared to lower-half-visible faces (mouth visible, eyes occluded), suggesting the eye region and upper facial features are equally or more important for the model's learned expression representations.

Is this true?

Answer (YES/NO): NO